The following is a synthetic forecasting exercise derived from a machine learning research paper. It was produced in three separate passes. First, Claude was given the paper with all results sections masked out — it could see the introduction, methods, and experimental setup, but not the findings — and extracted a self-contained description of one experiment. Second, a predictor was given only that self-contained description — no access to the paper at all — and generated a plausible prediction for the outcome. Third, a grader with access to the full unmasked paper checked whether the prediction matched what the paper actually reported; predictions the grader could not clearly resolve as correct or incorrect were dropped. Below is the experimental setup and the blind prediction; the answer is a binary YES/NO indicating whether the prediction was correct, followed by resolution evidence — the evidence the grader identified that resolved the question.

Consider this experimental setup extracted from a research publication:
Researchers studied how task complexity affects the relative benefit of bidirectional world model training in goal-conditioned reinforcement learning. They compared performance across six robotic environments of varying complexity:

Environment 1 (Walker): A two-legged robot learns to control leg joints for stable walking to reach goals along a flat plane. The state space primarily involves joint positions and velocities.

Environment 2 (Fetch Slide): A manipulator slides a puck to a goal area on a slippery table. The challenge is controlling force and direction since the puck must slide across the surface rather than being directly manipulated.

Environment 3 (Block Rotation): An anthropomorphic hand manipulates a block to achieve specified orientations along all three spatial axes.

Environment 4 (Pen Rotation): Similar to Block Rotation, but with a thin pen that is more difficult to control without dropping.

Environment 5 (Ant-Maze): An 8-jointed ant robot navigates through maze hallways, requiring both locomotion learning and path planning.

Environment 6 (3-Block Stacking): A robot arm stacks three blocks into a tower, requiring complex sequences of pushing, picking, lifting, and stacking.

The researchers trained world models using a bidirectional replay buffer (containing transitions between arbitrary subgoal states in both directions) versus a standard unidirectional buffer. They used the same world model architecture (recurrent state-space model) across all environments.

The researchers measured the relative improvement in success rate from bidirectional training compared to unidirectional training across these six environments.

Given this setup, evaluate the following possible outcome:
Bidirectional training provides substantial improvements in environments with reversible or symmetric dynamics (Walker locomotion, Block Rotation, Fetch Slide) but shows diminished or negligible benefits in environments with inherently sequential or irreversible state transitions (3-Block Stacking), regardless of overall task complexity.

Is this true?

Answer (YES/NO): NO